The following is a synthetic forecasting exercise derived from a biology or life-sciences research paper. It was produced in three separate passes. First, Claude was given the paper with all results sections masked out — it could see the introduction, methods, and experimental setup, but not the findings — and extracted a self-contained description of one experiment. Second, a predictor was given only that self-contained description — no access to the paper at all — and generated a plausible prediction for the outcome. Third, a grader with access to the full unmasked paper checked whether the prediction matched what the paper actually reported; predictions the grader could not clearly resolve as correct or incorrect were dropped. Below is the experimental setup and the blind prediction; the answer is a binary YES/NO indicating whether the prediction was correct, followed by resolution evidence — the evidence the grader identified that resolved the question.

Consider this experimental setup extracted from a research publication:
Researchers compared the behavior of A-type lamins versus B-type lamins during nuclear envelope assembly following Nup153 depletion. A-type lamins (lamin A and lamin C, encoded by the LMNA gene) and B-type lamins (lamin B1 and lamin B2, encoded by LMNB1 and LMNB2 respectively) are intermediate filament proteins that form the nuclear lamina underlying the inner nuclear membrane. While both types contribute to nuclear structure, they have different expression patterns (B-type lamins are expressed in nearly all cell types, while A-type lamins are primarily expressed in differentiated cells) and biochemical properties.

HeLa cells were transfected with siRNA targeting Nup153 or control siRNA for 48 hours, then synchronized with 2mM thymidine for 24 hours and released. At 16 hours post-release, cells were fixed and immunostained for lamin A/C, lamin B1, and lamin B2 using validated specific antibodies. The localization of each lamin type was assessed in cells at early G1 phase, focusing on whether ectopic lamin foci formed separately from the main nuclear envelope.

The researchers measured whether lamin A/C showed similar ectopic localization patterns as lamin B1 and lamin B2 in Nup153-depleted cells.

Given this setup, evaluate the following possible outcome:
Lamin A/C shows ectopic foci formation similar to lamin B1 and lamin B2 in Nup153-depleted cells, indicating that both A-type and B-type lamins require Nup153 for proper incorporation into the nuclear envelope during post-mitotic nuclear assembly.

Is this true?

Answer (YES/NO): NO